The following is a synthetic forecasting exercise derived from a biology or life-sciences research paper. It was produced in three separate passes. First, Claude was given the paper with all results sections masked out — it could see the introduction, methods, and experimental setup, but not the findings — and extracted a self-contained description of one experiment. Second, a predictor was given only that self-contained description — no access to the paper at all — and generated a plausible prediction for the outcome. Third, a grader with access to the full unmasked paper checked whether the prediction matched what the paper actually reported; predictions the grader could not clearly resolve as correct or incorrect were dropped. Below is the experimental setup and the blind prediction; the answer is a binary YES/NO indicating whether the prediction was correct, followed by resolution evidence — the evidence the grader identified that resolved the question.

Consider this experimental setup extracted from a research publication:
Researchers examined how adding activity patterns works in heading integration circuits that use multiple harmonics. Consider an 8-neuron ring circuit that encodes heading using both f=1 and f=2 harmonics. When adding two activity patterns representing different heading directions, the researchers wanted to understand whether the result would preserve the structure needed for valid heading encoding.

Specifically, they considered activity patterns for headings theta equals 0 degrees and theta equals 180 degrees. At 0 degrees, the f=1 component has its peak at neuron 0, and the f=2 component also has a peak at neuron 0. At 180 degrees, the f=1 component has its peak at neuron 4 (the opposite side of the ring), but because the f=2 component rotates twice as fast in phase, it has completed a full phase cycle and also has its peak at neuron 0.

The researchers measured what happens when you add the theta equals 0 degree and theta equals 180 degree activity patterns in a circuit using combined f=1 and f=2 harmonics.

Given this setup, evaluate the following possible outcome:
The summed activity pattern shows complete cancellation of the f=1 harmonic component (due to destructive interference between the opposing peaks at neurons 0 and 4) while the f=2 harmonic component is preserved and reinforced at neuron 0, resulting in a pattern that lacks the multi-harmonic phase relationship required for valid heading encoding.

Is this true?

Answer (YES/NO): YES